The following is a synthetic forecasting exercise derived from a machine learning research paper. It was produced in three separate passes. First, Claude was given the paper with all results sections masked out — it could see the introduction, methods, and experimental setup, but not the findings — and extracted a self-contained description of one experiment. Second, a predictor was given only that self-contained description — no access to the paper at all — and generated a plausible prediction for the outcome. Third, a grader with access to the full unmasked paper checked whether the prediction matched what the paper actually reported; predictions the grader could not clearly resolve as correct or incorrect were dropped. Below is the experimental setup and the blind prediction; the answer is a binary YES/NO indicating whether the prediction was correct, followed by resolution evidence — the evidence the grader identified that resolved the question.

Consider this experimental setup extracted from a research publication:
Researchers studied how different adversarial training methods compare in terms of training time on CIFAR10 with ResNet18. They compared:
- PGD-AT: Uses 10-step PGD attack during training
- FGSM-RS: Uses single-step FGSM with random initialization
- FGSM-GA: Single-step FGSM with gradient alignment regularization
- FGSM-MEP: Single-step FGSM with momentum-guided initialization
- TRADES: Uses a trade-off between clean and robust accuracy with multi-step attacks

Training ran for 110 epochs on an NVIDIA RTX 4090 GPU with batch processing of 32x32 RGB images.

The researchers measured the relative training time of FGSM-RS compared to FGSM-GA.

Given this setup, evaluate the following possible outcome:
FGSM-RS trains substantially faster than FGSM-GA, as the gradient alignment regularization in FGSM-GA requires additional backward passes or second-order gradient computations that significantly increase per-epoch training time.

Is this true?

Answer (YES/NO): YES